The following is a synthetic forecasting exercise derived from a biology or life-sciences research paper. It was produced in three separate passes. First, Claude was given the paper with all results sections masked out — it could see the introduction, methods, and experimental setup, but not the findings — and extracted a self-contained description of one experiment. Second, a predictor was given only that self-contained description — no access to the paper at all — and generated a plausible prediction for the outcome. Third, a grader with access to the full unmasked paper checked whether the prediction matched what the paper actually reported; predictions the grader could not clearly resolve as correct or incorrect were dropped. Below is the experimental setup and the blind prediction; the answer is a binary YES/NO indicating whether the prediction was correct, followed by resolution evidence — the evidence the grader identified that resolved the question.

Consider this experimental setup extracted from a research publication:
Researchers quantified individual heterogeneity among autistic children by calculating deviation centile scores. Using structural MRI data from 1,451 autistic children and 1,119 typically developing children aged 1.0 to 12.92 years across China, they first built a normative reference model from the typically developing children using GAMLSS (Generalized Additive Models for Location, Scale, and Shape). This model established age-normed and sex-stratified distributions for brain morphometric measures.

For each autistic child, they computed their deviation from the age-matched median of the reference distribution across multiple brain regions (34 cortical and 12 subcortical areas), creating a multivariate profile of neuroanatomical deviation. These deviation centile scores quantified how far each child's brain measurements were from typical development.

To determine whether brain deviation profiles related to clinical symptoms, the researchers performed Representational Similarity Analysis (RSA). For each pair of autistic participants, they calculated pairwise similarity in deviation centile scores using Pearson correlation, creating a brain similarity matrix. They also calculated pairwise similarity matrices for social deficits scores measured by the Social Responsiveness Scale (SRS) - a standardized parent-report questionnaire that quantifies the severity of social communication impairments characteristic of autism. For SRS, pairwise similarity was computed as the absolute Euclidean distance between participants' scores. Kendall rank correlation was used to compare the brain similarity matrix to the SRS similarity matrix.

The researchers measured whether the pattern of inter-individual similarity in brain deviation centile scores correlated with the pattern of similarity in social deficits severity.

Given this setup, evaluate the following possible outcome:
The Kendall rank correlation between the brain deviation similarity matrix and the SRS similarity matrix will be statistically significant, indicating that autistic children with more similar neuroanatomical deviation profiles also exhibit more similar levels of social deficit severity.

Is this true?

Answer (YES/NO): YES